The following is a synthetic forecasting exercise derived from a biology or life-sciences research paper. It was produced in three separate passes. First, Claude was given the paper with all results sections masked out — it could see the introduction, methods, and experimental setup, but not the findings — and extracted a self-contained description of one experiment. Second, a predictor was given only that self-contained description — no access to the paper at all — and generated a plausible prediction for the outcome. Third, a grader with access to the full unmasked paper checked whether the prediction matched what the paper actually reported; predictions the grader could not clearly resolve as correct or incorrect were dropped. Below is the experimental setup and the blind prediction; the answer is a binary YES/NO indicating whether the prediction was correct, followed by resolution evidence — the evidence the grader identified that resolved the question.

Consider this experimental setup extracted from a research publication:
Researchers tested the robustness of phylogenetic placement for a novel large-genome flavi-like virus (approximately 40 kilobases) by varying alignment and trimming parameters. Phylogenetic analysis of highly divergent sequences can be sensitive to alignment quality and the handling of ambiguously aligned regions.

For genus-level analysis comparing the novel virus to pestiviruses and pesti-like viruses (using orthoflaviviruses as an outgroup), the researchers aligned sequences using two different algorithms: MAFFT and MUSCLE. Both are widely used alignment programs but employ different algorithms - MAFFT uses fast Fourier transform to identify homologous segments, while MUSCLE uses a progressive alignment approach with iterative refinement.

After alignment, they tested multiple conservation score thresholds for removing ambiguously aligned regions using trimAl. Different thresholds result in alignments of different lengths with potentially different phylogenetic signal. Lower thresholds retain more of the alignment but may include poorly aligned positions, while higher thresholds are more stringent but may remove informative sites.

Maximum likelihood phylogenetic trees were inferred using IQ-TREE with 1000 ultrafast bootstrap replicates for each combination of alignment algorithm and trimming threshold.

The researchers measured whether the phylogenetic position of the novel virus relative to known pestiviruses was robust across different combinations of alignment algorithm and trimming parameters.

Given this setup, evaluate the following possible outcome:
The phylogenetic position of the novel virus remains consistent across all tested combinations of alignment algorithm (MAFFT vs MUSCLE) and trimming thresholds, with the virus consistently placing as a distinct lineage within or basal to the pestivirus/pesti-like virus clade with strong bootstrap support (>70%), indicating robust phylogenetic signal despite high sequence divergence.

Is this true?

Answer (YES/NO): NO